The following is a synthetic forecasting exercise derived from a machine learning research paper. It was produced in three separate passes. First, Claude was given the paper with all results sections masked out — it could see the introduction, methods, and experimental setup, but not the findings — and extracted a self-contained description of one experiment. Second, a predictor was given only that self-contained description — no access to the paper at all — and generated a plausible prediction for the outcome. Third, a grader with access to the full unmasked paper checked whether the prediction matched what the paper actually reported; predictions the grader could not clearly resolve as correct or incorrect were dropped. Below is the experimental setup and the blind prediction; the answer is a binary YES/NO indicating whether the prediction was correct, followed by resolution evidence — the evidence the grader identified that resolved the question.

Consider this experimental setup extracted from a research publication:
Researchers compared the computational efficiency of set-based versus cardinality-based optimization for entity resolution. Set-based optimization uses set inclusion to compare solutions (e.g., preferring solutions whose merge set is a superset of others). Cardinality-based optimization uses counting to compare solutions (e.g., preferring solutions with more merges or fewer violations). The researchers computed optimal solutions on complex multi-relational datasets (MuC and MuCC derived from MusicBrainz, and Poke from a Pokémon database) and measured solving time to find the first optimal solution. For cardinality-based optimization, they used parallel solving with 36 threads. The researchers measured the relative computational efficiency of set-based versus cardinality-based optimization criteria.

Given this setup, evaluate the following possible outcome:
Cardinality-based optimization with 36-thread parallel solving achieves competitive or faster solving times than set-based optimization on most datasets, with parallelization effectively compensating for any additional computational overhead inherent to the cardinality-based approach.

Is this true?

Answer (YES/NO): NO